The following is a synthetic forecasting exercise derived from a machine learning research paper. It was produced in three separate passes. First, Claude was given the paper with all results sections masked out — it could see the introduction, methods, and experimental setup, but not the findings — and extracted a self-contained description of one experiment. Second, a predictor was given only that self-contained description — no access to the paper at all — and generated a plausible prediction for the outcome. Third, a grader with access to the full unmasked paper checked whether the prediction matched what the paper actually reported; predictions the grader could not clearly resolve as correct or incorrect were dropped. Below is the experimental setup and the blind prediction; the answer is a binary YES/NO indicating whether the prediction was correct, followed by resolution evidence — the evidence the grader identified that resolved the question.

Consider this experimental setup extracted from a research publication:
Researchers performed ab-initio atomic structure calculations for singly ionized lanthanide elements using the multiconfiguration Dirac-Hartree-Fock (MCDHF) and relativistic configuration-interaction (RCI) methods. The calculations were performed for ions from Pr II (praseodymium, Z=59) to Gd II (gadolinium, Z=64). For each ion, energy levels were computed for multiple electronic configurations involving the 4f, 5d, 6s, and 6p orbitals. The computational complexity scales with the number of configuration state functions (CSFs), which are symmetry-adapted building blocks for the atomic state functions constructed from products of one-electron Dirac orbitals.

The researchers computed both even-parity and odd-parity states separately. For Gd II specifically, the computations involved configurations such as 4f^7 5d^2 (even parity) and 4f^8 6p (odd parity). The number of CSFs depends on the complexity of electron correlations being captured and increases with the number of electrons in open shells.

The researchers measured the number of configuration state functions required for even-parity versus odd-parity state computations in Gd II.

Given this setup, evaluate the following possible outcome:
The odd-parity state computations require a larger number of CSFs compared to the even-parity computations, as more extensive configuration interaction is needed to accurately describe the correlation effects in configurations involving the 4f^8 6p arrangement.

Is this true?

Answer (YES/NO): NO